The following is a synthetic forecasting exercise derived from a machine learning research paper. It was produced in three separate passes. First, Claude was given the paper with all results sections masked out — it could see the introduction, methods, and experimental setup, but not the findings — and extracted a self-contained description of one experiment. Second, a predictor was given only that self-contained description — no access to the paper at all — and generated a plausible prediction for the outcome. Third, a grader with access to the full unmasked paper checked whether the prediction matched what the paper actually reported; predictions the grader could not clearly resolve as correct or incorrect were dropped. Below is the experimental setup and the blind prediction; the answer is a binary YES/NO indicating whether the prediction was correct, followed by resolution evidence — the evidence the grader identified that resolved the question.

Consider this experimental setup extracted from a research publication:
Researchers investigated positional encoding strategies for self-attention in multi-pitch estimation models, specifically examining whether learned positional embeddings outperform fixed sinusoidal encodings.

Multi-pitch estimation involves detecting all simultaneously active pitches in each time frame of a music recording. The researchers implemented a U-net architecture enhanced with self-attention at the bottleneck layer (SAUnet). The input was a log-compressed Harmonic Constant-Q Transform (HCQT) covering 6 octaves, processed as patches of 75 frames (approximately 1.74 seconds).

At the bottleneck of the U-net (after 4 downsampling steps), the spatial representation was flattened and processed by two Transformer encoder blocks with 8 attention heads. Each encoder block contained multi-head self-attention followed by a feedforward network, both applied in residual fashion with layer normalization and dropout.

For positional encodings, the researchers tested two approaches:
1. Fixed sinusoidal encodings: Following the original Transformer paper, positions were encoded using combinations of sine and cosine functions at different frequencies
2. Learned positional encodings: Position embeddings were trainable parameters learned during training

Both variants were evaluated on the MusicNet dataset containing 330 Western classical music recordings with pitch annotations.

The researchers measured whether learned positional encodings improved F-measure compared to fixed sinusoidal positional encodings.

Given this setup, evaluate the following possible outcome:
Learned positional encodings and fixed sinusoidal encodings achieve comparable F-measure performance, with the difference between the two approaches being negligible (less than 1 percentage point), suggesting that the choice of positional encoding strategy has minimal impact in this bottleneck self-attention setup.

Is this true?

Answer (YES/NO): YES